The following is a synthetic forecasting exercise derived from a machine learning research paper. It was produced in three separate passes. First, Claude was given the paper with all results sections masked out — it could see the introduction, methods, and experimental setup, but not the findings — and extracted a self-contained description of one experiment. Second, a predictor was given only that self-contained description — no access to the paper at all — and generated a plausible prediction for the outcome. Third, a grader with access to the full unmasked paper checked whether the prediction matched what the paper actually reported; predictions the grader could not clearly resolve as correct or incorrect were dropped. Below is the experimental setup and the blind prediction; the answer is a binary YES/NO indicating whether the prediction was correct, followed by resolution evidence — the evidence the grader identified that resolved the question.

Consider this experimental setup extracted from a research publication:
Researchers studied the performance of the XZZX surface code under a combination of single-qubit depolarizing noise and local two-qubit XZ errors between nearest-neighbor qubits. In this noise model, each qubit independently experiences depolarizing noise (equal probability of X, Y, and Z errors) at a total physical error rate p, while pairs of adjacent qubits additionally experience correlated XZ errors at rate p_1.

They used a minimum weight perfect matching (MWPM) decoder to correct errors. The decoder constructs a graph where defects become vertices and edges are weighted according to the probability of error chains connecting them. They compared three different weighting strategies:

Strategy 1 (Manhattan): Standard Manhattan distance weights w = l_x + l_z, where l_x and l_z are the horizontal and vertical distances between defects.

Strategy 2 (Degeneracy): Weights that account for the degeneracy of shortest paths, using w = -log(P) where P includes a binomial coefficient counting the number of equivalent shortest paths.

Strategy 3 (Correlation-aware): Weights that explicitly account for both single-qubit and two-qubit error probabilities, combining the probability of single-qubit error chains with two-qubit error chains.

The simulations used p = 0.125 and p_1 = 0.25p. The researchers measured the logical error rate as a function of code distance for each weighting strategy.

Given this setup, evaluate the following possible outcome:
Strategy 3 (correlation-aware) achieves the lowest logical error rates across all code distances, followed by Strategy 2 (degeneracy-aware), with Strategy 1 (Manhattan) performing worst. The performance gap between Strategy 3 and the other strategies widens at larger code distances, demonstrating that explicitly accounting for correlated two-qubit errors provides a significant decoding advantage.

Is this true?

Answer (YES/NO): NO